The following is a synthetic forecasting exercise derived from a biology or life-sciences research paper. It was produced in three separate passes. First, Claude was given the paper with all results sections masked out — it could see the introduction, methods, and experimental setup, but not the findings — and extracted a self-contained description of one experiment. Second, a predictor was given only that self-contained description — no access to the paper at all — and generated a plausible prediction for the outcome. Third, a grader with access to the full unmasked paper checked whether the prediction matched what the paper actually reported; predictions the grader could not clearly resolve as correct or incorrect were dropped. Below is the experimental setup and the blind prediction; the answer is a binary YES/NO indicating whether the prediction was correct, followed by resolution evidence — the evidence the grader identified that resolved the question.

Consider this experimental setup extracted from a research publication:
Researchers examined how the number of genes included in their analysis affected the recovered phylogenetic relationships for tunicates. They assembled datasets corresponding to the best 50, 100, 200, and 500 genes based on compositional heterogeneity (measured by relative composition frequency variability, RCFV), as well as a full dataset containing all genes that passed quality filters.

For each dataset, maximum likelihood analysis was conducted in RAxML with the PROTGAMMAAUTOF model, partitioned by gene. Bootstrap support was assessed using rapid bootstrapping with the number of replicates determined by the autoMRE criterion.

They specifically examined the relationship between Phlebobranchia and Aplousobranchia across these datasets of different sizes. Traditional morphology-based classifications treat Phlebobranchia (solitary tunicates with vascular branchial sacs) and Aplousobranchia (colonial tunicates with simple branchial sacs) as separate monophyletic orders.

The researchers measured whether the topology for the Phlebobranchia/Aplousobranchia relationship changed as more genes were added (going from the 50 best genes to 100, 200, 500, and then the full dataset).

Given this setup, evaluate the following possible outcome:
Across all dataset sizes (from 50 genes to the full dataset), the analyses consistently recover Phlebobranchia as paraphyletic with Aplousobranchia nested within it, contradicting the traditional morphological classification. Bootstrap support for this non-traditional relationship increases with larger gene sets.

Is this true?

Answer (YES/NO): NO